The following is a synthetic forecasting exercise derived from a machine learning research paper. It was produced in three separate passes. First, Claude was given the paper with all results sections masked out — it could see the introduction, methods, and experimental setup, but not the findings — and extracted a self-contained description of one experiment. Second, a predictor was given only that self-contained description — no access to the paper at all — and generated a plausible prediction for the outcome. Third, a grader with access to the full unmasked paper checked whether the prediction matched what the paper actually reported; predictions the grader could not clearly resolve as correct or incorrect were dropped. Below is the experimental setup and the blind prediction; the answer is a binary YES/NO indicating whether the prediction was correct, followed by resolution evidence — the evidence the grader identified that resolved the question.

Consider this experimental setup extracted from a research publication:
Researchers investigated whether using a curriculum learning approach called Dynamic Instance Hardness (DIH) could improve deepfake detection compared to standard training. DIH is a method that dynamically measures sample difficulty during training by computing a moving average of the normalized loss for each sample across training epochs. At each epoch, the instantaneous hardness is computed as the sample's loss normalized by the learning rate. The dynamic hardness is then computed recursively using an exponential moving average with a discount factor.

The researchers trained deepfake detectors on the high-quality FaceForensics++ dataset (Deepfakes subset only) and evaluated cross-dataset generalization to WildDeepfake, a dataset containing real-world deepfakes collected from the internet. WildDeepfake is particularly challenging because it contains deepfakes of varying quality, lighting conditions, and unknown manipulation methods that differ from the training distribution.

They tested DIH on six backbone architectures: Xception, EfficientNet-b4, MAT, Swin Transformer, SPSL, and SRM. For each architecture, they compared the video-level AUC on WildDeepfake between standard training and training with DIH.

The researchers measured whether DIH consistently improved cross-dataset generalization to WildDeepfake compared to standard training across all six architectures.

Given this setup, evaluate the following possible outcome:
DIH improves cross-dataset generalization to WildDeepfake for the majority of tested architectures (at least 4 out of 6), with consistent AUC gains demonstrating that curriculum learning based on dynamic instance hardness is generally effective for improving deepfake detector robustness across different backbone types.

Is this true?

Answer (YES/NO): NO